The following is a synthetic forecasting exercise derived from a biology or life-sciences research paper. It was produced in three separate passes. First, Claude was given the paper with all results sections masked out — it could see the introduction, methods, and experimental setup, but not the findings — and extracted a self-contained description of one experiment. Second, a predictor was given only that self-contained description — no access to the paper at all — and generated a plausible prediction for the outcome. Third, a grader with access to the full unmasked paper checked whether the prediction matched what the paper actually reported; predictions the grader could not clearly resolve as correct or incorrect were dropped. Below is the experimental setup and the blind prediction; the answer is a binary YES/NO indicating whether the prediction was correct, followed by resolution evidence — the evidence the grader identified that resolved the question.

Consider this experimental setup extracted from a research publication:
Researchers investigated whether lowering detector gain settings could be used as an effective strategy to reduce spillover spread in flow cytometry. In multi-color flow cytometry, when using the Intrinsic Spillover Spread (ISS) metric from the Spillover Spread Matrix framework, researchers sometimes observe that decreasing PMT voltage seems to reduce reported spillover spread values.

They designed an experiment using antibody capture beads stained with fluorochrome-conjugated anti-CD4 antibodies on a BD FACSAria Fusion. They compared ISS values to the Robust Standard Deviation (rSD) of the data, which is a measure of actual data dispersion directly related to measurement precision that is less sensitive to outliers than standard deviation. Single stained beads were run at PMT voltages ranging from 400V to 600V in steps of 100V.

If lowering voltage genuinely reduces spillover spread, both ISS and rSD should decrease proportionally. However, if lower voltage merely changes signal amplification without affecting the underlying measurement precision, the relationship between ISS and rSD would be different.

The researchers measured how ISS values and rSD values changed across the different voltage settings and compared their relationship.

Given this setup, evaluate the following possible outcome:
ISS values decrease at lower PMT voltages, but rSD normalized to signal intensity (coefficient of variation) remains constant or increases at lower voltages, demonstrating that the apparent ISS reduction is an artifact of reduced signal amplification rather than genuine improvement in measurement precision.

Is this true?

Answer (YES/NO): NO